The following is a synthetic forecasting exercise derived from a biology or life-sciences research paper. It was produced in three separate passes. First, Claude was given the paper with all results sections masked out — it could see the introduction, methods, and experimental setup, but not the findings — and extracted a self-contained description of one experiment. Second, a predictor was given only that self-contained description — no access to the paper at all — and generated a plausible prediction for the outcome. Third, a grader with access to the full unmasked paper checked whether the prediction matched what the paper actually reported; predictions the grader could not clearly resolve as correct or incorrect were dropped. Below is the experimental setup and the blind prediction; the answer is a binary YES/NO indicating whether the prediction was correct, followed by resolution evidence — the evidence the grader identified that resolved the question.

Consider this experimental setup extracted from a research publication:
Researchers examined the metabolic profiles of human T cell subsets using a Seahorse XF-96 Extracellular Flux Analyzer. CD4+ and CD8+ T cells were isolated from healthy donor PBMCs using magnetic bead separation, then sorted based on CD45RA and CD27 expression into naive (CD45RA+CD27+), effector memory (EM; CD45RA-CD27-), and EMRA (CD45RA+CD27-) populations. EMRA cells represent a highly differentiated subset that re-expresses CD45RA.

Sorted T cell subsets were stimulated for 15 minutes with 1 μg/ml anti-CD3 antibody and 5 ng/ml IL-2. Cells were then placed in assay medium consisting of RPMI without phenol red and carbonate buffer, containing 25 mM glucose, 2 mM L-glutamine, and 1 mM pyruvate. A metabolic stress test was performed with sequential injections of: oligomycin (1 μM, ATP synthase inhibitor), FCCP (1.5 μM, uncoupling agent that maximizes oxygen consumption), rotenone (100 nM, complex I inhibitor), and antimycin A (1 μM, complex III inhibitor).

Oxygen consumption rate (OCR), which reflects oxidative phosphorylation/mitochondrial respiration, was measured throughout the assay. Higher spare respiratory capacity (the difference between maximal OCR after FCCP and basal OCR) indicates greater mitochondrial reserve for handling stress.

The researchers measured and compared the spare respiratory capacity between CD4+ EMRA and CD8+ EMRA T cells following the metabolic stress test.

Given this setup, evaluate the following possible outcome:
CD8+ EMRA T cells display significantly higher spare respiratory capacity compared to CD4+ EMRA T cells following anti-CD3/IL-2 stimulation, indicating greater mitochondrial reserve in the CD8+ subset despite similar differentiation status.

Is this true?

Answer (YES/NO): NO